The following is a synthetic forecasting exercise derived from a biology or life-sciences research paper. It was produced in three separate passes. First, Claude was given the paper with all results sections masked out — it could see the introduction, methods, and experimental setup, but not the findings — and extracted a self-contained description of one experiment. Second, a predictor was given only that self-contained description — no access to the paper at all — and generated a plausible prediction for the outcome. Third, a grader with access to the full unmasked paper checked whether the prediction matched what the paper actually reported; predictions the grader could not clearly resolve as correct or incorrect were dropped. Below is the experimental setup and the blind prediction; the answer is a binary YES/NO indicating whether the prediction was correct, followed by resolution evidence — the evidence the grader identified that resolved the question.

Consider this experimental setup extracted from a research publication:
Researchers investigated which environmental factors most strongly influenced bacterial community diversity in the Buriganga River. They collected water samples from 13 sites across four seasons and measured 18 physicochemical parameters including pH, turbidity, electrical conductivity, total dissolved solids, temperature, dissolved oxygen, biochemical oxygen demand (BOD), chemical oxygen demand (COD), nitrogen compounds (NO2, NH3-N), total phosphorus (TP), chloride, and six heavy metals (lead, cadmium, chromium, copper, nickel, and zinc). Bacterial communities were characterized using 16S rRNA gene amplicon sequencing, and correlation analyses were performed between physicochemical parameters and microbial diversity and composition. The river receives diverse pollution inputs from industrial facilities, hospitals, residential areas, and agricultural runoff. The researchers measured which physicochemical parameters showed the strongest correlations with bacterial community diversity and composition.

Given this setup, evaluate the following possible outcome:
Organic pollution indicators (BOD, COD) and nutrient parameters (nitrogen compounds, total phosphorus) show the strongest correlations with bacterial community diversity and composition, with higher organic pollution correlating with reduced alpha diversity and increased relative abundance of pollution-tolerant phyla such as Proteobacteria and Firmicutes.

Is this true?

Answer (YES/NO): NO